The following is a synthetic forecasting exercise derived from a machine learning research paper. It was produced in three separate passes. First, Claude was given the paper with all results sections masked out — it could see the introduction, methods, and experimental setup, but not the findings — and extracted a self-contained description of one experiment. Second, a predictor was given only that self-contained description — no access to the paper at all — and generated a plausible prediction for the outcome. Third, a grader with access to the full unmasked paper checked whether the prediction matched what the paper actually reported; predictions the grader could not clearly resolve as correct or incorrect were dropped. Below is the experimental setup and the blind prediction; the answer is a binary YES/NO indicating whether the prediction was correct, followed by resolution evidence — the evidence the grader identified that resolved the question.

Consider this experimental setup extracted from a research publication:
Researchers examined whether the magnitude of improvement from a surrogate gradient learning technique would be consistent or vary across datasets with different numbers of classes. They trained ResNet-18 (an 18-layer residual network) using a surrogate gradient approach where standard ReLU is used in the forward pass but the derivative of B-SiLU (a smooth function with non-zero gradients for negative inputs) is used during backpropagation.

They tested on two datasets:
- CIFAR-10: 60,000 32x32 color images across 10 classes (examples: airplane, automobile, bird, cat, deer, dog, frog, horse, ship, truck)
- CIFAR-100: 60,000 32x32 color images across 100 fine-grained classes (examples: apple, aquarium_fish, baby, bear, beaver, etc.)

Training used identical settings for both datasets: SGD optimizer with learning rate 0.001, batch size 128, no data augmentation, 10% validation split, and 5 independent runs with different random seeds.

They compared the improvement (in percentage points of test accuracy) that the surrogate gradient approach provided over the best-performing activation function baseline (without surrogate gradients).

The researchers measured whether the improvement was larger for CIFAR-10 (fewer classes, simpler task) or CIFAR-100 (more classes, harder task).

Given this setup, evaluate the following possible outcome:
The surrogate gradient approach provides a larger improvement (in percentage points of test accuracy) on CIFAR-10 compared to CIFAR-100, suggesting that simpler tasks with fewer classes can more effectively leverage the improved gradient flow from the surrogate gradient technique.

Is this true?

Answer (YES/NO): YES